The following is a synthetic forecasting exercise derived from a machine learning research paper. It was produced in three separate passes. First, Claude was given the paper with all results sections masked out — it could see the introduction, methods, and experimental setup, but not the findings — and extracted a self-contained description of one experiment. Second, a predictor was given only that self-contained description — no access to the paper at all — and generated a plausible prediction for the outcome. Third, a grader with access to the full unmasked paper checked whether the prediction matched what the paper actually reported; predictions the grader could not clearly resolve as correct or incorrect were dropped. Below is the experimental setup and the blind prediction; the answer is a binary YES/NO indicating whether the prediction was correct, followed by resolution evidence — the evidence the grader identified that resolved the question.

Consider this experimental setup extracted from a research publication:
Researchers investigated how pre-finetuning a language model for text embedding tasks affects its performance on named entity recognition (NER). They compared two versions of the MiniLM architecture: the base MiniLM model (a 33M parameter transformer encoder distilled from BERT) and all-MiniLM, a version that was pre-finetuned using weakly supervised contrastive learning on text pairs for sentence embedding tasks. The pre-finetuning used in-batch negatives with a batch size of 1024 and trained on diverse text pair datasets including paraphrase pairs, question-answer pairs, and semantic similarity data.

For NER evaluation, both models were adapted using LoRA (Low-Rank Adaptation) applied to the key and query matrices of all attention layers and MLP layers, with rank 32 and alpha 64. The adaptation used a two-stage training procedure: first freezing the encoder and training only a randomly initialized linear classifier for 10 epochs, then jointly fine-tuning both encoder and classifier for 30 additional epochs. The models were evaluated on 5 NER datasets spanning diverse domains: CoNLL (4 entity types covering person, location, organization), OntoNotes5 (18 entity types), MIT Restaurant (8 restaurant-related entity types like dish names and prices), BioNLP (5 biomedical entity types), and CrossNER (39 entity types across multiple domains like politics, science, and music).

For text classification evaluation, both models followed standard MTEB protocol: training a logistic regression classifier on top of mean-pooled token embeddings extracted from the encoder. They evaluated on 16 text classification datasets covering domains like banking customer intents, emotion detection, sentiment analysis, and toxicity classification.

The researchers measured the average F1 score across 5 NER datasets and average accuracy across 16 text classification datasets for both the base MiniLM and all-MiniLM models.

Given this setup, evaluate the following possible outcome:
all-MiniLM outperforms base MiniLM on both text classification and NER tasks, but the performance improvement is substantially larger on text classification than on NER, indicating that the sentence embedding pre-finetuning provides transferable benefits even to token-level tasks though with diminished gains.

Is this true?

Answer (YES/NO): NO